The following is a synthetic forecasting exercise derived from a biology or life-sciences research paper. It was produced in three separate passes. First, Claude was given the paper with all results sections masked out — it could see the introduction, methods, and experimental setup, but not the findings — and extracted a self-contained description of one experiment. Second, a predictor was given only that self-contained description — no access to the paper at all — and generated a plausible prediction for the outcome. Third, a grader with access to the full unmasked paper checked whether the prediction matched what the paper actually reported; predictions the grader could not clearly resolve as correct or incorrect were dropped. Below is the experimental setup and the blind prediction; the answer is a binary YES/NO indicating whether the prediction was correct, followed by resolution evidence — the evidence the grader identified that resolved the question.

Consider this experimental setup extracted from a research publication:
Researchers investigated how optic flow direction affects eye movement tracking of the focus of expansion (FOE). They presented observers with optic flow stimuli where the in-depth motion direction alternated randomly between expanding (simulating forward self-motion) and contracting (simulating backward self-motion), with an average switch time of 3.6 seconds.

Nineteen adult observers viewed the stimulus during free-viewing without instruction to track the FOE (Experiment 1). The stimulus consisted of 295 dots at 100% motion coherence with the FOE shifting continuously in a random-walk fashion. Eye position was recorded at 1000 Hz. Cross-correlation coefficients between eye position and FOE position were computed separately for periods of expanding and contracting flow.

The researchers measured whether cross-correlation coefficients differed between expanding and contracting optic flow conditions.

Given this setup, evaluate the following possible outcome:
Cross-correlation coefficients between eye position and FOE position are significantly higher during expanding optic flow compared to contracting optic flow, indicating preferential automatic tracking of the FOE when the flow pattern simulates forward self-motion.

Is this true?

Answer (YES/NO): NO